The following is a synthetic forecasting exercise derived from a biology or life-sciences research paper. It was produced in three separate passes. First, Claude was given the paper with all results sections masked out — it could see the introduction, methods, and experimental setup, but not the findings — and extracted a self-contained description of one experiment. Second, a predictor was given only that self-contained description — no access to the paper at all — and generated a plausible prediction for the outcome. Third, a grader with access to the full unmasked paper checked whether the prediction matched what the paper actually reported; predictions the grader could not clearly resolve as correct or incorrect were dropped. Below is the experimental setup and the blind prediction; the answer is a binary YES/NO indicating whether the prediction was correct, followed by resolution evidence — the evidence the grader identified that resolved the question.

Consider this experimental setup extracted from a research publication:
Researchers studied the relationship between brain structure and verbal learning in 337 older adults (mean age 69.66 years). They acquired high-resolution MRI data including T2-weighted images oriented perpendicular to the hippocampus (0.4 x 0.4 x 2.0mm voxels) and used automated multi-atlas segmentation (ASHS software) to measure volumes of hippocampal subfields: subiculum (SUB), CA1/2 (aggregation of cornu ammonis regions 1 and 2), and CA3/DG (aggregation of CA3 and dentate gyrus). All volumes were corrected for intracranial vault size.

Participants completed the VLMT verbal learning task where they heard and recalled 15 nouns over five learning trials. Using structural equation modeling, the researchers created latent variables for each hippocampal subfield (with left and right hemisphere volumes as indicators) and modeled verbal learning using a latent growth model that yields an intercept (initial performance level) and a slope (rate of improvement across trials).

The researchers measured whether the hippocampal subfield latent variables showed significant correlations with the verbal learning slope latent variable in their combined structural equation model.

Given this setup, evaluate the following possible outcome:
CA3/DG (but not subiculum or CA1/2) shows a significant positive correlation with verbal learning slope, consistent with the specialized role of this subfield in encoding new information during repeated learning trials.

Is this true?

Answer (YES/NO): NO